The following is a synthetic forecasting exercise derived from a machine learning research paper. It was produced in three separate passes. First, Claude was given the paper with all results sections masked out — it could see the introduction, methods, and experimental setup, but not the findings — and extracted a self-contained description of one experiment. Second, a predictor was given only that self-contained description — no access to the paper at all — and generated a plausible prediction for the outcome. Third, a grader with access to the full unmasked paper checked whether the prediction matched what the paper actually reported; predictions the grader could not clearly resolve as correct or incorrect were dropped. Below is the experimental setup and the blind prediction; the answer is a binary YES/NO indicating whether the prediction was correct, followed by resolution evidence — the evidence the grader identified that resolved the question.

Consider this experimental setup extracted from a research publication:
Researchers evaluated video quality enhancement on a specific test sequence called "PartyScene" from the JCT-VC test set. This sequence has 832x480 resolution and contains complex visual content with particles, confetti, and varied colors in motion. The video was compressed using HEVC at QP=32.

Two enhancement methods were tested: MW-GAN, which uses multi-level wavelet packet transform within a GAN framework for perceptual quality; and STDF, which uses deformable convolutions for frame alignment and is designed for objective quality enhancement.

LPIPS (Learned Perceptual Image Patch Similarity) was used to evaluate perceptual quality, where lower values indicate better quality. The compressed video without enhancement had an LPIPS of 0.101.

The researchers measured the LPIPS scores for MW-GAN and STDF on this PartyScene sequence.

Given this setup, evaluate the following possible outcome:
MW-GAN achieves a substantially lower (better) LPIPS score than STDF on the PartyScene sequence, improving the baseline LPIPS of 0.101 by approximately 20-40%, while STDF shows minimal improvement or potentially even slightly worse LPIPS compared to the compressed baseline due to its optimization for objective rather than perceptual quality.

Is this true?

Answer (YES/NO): NO